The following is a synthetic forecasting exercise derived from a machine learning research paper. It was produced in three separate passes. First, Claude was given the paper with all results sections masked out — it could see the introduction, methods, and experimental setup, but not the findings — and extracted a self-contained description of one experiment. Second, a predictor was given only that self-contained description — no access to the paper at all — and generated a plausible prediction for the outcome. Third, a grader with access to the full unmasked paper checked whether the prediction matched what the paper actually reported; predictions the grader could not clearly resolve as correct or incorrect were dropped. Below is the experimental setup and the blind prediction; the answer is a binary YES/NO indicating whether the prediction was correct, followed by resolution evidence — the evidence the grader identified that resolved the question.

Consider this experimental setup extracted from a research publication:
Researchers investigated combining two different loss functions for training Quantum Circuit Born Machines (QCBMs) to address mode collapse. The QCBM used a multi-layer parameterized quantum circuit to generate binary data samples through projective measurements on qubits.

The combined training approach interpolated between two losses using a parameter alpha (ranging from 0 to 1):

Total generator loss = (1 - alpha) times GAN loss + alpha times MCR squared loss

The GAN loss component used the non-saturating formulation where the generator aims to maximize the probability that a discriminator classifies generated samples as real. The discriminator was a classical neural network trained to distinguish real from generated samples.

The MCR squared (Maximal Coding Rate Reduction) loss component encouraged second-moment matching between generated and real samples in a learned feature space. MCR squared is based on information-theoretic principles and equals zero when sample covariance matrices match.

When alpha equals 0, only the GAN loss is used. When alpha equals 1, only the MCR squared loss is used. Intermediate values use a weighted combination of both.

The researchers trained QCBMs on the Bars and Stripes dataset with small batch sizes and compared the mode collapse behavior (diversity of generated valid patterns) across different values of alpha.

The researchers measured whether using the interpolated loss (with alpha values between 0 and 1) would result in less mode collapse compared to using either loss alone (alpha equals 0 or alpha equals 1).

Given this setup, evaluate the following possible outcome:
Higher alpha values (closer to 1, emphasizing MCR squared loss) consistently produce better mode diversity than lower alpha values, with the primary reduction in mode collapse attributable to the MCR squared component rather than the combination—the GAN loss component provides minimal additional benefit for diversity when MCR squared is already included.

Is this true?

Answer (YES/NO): NO